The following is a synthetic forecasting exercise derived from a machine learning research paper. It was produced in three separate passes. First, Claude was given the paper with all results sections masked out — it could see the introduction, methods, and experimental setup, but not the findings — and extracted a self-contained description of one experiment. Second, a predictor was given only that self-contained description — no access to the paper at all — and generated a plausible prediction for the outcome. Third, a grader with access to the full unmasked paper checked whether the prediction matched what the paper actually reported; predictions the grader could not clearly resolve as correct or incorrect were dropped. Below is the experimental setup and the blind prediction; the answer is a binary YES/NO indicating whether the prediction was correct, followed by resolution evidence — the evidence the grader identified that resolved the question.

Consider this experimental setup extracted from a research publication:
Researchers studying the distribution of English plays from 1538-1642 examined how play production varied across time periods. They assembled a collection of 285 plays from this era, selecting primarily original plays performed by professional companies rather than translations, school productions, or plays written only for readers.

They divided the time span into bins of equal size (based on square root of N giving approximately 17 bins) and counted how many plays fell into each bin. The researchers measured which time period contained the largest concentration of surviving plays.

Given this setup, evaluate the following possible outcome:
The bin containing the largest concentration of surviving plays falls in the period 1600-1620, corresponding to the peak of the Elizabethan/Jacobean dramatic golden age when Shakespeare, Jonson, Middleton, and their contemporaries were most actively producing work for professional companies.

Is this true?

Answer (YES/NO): NO